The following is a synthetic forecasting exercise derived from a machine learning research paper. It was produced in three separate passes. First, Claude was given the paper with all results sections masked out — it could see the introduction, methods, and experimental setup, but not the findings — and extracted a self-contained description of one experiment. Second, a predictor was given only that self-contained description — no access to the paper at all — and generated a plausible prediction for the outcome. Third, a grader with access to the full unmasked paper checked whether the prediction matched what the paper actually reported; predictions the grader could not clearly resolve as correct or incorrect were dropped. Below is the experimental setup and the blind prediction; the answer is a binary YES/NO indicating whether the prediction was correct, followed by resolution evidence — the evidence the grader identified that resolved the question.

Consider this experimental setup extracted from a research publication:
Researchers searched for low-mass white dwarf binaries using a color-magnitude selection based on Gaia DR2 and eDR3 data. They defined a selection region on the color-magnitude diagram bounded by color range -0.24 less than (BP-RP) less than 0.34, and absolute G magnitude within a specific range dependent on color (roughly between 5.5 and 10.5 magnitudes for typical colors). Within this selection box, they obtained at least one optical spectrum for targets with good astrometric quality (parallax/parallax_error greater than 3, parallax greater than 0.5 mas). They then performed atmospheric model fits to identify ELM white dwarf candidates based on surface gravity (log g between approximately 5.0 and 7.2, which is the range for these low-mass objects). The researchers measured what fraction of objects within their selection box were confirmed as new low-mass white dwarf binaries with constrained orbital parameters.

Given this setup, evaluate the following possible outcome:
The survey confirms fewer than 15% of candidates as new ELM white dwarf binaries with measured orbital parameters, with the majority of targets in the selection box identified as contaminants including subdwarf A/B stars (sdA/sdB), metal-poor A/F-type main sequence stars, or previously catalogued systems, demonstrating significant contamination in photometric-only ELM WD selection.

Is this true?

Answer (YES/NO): NO